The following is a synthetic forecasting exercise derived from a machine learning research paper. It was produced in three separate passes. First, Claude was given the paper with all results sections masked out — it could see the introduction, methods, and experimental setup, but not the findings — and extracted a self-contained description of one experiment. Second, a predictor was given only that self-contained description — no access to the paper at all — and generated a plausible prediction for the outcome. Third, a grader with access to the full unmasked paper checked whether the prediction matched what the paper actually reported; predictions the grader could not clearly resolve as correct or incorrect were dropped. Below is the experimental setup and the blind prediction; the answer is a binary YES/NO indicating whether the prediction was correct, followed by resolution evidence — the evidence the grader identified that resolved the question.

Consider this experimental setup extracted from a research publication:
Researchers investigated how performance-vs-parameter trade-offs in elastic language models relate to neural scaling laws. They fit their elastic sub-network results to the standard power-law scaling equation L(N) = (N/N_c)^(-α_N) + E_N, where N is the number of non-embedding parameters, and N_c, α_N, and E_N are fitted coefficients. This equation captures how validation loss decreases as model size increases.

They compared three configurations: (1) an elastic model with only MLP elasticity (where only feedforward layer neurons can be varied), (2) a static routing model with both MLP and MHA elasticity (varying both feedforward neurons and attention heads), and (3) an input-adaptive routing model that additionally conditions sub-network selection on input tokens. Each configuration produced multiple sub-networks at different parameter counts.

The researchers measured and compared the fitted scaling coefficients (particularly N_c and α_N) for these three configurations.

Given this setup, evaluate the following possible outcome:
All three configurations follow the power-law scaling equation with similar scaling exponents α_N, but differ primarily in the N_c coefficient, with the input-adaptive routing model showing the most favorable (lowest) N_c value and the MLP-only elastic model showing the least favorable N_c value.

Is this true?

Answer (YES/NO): NO